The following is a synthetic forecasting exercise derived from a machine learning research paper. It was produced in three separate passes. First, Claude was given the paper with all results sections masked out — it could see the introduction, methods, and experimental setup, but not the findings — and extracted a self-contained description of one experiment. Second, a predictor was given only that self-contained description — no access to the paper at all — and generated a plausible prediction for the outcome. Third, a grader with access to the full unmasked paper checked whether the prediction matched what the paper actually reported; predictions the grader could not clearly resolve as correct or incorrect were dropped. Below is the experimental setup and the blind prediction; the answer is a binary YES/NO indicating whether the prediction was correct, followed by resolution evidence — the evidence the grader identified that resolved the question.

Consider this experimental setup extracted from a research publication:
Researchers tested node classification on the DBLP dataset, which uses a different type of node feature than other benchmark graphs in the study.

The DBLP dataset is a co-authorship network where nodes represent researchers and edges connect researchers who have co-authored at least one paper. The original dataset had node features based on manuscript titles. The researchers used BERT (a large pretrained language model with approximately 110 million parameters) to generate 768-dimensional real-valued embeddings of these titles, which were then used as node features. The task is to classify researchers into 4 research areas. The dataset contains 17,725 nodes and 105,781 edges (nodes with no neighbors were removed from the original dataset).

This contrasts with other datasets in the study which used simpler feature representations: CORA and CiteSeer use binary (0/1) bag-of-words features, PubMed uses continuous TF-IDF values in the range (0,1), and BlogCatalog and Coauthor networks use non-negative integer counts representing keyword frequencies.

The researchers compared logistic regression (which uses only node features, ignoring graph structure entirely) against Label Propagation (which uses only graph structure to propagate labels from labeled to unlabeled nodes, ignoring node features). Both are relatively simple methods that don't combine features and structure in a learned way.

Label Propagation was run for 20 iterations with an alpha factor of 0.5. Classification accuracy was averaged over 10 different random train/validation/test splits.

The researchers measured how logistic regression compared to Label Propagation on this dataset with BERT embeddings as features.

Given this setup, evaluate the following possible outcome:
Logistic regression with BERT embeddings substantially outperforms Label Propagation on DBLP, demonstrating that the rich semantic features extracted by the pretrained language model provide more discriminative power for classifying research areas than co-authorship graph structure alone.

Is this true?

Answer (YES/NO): NO